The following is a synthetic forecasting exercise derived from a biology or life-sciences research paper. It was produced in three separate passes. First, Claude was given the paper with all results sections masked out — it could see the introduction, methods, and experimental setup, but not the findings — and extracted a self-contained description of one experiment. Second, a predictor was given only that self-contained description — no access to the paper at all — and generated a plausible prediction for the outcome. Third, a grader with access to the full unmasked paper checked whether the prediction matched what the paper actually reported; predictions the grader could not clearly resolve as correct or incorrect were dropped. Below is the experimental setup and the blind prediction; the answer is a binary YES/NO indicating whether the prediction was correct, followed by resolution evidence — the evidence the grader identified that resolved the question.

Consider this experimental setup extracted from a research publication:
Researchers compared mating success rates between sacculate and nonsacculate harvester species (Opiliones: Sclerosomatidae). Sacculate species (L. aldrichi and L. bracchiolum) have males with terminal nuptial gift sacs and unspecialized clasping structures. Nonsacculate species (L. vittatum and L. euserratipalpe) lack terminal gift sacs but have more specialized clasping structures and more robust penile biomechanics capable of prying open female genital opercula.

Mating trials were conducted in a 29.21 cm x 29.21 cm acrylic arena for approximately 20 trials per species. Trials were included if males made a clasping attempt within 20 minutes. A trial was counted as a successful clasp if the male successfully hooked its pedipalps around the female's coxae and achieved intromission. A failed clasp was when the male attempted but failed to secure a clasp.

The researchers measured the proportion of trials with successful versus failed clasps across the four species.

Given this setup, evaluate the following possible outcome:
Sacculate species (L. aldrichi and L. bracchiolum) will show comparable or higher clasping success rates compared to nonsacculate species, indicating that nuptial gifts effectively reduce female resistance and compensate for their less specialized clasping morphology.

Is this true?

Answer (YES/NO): NO